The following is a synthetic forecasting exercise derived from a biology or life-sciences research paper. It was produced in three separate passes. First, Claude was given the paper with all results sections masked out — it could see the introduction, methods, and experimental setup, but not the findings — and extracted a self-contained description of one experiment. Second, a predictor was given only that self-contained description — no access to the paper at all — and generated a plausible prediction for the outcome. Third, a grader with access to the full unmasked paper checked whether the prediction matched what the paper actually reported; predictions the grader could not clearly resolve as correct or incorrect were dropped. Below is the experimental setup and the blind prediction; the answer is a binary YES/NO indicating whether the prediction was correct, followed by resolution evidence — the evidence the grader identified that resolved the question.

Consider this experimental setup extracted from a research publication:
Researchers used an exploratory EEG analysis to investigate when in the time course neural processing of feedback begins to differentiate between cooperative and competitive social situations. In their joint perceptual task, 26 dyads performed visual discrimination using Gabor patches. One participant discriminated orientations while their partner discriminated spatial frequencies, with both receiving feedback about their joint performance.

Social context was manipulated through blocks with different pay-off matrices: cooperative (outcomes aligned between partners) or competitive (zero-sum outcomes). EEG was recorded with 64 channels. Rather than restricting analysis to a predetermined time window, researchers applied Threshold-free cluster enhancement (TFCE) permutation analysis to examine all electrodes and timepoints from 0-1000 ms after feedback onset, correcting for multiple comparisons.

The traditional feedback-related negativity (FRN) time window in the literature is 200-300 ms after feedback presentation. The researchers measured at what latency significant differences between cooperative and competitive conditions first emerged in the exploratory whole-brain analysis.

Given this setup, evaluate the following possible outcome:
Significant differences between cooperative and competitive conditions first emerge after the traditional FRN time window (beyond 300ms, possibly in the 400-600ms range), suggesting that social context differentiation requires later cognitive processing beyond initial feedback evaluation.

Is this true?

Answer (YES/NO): NO